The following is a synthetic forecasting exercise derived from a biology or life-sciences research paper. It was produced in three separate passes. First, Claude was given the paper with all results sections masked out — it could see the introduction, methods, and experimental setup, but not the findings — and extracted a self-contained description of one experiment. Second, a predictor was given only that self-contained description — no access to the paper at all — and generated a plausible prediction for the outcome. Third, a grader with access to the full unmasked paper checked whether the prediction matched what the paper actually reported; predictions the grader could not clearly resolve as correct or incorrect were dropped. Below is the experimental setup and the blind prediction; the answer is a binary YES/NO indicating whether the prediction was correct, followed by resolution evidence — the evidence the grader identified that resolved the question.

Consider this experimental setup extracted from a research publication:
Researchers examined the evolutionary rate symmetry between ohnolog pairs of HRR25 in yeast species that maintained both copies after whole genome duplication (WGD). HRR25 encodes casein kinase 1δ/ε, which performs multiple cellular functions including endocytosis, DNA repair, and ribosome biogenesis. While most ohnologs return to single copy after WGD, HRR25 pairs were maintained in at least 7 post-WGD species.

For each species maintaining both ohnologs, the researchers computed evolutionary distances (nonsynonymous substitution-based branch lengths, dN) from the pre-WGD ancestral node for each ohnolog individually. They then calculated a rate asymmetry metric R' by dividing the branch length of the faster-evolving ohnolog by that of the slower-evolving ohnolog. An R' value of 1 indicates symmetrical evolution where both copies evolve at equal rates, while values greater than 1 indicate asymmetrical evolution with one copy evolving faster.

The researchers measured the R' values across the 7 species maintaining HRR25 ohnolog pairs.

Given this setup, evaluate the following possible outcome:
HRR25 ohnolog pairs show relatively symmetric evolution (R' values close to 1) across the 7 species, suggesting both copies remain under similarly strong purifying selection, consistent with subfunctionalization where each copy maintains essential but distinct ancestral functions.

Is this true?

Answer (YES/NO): NO